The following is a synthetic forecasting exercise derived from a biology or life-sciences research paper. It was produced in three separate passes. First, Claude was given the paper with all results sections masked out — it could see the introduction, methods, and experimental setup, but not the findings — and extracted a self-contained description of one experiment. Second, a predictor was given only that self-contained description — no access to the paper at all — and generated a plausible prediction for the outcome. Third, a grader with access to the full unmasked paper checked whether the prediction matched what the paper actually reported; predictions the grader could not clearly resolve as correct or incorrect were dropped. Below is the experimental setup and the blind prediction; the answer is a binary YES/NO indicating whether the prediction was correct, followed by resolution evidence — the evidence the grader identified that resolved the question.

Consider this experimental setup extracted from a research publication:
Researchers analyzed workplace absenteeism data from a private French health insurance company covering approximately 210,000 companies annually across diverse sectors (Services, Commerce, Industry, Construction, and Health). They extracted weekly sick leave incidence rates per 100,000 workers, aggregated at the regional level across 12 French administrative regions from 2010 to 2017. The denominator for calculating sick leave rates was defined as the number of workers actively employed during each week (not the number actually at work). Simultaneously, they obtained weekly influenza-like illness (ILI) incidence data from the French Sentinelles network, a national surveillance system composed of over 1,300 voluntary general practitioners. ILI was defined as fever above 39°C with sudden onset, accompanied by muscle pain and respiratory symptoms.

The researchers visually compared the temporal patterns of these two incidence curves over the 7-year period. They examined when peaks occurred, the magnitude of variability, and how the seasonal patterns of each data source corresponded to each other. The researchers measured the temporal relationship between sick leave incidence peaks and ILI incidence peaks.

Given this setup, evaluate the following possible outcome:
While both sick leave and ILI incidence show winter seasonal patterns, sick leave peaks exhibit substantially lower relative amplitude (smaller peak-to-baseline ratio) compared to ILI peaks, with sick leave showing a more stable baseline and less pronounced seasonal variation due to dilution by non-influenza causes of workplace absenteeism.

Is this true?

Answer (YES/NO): NO